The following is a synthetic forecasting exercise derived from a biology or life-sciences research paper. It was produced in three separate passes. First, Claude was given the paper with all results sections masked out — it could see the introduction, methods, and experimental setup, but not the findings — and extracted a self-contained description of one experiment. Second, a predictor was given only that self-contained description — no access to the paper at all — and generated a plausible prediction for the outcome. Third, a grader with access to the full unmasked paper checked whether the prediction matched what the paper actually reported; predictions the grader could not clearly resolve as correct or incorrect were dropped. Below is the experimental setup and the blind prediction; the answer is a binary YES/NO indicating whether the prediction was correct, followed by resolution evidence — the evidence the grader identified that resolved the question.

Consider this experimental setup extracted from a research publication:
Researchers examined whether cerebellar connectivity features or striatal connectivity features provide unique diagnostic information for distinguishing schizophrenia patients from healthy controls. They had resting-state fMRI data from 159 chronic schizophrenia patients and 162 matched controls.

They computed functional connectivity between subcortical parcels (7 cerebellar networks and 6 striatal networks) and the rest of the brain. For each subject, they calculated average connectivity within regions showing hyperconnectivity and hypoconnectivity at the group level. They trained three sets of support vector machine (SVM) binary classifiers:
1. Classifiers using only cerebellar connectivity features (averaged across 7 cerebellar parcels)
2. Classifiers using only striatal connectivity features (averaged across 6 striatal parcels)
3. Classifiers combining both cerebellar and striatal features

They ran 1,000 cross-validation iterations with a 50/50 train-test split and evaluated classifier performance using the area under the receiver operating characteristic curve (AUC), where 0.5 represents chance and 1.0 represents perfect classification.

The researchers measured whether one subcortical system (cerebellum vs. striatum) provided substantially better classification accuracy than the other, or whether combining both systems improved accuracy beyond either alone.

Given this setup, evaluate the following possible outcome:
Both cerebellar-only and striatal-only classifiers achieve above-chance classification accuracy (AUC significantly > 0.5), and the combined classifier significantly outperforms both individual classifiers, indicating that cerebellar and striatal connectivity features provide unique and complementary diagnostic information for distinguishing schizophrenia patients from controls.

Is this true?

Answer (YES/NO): NO